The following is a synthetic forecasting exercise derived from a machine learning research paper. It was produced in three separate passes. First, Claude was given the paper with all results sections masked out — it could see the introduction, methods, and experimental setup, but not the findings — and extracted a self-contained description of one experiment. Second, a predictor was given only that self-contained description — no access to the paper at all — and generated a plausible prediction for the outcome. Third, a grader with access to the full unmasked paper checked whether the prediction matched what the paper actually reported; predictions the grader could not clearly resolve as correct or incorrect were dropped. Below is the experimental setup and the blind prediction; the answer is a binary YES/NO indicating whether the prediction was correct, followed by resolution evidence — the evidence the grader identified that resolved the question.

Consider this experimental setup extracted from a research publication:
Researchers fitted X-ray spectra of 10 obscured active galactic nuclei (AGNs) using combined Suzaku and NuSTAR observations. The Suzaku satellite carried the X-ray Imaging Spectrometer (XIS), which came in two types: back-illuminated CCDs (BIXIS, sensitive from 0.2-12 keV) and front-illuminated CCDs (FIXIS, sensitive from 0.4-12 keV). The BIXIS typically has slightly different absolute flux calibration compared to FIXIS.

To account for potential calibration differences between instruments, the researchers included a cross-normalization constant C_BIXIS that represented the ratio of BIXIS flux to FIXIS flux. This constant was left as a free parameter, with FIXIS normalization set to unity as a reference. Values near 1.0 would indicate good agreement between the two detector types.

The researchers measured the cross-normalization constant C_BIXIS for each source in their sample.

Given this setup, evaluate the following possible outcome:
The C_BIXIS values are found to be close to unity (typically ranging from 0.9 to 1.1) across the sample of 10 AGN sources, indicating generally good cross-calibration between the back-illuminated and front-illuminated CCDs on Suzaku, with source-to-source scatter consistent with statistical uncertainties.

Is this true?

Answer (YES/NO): NO